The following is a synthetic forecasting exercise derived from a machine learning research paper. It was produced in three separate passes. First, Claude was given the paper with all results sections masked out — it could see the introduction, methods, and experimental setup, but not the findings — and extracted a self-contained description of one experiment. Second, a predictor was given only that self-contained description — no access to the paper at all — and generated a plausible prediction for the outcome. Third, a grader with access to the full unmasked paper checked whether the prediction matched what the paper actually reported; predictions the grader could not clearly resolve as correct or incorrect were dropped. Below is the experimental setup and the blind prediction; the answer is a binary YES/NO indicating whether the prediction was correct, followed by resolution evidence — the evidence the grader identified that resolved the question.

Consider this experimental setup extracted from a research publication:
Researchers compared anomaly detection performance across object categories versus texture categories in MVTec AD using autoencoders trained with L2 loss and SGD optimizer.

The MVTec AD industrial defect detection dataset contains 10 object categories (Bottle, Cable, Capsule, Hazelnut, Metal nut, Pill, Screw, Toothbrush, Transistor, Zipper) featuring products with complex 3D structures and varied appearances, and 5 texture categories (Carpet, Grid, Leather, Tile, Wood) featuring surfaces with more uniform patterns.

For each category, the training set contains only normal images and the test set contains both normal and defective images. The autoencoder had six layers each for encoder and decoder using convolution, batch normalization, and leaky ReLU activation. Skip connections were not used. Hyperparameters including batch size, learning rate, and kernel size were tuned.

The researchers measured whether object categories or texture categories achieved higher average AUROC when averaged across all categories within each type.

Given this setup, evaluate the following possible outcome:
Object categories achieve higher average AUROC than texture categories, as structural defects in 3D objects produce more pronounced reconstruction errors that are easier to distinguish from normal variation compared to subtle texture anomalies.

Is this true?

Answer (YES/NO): YES